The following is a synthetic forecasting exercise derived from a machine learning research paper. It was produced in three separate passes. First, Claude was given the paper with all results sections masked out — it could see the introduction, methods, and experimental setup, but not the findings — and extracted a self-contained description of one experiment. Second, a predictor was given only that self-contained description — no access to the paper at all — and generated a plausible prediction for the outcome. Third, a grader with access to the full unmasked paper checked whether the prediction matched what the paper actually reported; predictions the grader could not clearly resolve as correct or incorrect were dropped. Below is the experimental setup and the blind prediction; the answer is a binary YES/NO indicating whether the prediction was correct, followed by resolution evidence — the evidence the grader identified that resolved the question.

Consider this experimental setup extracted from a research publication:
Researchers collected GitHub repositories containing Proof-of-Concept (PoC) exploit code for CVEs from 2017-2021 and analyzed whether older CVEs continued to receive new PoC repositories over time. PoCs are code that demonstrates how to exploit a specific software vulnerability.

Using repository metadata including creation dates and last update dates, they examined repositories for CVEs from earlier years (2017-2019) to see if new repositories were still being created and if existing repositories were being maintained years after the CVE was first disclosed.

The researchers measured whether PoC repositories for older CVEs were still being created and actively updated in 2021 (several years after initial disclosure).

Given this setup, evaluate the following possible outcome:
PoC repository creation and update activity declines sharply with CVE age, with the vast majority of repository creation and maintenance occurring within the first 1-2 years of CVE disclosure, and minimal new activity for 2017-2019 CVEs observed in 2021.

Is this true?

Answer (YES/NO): NO